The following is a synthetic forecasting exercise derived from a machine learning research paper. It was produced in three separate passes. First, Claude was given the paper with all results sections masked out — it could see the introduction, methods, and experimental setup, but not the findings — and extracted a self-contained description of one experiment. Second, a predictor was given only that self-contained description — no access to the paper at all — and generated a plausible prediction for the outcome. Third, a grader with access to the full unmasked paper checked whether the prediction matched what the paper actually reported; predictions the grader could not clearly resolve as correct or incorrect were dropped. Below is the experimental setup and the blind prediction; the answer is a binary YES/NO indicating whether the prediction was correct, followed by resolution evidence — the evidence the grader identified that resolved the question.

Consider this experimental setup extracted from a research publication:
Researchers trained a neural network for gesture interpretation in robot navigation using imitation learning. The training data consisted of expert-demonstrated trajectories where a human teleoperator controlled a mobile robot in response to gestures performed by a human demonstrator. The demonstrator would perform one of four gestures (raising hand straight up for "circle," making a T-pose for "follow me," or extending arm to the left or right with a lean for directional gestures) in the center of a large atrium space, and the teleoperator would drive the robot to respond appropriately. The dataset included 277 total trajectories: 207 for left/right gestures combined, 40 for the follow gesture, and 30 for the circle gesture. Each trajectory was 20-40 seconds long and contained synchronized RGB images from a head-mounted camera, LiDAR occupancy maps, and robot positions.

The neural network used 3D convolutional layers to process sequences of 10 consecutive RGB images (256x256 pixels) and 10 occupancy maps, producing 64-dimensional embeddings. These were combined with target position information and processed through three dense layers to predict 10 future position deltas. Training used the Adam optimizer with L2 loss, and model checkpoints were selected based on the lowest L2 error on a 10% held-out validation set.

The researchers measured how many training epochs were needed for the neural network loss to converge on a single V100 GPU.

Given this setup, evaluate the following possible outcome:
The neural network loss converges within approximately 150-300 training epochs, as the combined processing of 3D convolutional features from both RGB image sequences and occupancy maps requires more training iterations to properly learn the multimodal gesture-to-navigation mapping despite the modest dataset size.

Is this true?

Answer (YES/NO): NO